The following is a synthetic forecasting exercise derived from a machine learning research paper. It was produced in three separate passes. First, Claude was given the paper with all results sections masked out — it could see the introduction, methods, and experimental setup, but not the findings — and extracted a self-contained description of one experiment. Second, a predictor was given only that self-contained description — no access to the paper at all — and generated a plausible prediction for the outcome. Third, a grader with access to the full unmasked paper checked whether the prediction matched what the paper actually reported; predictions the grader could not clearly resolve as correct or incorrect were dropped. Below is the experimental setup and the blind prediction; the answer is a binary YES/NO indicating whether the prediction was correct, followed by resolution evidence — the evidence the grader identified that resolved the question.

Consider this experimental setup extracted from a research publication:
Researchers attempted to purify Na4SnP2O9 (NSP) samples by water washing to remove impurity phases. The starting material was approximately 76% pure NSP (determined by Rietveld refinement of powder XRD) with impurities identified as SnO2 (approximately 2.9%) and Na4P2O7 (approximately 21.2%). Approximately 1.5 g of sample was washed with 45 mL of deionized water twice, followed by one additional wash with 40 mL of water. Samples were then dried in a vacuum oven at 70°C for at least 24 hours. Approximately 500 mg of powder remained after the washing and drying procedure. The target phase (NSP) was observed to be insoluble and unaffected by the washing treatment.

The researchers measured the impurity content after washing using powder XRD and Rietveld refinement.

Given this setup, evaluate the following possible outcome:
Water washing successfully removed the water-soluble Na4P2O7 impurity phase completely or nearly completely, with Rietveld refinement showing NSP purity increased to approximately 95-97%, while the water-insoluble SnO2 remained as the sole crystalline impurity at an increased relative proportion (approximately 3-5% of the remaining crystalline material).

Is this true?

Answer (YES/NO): YES